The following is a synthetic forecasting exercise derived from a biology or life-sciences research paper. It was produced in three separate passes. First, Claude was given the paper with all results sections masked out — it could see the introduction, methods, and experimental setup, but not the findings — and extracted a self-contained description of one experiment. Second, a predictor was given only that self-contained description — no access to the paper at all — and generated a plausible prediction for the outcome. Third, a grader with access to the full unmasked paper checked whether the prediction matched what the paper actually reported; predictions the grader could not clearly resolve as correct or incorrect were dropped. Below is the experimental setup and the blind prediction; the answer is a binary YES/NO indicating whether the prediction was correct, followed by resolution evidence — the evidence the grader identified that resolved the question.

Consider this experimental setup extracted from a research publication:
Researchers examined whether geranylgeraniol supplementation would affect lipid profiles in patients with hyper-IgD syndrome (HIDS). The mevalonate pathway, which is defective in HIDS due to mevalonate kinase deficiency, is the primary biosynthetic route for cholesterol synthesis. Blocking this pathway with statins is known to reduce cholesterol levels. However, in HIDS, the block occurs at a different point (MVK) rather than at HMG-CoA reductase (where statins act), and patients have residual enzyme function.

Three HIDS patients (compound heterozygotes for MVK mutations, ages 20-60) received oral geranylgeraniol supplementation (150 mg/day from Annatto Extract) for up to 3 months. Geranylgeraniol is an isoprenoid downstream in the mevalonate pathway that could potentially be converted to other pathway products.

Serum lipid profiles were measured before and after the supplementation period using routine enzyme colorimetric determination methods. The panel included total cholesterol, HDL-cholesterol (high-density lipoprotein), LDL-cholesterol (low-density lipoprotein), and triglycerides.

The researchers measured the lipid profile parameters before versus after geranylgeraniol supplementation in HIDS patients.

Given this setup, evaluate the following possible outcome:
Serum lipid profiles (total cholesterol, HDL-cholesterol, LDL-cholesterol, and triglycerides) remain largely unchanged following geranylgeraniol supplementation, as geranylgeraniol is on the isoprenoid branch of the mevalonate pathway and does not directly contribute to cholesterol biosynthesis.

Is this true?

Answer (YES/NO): YES